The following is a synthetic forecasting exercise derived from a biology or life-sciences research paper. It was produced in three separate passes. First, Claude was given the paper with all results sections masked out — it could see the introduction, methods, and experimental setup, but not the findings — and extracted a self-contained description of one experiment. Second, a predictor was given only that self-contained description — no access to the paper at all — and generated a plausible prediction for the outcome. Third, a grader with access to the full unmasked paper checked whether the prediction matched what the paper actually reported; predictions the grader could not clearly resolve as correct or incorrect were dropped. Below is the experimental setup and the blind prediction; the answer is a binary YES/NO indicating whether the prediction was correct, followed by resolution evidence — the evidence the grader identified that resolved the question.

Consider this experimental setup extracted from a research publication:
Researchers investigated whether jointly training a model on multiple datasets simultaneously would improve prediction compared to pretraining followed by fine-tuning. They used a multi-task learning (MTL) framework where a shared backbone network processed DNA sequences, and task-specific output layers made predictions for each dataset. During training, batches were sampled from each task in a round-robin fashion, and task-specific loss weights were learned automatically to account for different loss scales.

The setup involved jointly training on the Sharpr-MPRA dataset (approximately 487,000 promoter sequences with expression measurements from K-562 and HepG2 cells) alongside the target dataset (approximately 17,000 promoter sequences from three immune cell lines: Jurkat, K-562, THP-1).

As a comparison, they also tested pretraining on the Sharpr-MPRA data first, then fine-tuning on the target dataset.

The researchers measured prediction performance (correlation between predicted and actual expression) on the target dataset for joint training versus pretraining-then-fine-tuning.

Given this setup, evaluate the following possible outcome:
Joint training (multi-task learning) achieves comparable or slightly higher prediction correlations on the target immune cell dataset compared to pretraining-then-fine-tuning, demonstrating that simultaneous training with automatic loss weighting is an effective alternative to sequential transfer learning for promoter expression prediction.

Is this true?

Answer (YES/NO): NO